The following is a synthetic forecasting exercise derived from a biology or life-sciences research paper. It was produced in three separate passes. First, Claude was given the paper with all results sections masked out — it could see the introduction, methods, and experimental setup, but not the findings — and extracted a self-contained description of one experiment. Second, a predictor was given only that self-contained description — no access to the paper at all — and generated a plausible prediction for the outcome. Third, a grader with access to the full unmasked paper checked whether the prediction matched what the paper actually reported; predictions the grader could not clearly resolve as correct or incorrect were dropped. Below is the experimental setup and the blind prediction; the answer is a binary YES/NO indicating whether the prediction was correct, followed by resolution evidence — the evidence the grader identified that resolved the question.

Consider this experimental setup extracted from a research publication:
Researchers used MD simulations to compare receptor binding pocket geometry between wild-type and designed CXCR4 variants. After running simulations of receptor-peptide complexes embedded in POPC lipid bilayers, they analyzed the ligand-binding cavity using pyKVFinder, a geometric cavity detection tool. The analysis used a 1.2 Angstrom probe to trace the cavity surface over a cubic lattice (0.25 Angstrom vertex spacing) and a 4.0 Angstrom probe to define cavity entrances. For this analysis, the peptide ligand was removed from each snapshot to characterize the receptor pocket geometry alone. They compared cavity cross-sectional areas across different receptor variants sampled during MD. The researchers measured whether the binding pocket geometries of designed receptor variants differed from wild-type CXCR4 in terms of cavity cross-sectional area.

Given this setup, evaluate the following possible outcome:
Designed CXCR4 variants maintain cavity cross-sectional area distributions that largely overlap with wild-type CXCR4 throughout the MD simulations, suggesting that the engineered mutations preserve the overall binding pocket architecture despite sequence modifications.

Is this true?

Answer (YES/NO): NO